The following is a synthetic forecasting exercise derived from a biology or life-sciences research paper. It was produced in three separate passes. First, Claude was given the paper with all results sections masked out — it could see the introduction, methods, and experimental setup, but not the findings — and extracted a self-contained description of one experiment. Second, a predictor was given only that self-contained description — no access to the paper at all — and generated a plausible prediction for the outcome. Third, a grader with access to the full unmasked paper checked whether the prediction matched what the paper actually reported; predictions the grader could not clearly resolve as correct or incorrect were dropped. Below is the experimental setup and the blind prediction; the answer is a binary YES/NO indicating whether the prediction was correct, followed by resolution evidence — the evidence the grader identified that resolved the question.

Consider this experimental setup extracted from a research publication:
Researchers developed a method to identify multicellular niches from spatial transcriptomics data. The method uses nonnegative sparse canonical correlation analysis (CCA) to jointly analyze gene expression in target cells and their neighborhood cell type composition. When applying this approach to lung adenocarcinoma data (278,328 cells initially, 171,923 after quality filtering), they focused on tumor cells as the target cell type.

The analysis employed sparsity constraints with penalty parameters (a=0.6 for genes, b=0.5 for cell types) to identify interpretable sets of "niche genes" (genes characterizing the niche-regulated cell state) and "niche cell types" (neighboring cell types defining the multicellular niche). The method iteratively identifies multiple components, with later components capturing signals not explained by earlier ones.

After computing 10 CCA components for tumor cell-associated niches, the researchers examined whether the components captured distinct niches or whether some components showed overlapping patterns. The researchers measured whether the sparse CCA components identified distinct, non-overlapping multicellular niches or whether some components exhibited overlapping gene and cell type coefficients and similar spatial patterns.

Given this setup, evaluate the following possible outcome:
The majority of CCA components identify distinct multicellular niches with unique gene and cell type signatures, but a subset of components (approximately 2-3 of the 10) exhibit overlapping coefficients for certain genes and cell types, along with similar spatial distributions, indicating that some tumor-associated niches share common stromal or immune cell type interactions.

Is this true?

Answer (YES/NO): NO